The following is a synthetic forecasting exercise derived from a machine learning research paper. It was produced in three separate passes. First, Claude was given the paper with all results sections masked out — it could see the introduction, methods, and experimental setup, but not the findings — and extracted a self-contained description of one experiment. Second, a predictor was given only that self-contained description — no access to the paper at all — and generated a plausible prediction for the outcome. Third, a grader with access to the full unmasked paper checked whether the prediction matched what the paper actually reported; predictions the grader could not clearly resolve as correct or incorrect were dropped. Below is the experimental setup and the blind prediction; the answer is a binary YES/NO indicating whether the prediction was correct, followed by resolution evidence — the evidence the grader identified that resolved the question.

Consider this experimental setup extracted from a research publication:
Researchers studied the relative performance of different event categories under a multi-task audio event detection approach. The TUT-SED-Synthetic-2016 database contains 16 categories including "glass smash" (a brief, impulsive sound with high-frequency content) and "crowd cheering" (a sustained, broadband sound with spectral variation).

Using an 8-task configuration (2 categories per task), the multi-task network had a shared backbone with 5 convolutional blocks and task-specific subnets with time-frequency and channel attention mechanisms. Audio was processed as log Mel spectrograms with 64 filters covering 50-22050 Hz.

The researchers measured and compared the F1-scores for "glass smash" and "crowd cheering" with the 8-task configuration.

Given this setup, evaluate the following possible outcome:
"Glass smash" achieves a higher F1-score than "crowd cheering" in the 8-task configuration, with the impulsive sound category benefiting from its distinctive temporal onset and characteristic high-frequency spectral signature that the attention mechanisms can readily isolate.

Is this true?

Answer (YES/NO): YES